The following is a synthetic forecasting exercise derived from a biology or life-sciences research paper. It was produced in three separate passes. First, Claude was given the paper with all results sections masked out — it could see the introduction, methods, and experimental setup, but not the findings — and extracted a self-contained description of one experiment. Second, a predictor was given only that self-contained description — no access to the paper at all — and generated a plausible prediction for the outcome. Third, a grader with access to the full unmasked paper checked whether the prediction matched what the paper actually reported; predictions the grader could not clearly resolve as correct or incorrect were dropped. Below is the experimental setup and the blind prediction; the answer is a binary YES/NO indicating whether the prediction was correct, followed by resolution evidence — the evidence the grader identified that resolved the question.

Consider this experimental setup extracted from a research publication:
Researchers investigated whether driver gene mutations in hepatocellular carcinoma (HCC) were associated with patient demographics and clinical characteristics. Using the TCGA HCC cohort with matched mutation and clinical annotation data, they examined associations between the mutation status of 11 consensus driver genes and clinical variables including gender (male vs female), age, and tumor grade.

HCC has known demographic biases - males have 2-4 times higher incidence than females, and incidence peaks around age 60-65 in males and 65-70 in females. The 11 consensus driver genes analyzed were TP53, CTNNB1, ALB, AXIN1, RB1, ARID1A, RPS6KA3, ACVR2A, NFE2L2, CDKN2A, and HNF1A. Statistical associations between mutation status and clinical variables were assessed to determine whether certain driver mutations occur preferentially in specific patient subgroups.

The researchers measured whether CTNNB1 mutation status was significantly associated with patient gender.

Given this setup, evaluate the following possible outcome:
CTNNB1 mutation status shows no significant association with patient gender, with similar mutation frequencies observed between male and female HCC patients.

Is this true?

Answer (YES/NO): NO